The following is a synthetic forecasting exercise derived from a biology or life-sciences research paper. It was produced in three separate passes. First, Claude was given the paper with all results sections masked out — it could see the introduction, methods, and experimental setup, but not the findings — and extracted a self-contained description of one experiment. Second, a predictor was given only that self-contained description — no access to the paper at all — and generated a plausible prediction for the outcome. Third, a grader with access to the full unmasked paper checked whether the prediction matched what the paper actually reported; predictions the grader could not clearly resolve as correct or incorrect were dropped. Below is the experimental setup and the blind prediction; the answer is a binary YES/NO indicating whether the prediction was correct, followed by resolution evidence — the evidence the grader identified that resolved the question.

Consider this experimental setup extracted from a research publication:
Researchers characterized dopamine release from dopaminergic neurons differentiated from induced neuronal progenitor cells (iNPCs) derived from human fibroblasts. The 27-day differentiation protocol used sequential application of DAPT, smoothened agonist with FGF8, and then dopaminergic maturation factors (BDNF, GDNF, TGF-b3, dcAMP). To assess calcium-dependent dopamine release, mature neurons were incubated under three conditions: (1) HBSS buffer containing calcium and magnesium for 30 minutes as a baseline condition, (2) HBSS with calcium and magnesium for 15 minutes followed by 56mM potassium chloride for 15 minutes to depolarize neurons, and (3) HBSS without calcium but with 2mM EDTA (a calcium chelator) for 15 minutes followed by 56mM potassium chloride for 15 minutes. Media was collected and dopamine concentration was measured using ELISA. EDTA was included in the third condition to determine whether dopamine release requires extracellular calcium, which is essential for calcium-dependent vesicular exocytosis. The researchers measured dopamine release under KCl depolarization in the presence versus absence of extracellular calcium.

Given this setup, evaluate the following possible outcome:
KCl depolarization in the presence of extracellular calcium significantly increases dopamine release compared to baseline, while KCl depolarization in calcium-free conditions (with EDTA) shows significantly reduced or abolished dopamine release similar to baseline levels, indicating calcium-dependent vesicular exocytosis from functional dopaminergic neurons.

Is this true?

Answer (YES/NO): YES